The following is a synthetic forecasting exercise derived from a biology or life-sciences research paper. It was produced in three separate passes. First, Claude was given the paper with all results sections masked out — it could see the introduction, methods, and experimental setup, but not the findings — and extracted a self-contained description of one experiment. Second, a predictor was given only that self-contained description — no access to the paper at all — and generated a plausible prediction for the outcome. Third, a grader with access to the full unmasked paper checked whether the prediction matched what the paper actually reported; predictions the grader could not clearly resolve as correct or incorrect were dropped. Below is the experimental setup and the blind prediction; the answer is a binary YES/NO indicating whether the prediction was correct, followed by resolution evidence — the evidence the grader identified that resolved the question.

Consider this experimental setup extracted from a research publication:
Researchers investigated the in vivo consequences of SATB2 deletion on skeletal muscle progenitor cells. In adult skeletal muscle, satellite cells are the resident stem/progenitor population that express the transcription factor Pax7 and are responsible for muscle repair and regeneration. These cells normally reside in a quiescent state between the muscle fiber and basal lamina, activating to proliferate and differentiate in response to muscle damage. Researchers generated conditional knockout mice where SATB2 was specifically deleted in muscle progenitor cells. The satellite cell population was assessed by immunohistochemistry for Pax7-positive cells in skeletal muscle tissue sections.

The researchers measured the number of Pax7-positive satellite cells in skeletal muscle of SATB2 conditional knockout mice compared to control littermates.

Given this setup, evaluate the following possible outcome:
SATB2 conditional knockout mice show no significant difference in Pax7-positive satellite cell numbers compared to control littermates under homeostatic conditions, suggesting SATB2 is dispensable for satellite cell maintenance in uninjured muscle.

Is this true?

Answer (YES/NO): NO